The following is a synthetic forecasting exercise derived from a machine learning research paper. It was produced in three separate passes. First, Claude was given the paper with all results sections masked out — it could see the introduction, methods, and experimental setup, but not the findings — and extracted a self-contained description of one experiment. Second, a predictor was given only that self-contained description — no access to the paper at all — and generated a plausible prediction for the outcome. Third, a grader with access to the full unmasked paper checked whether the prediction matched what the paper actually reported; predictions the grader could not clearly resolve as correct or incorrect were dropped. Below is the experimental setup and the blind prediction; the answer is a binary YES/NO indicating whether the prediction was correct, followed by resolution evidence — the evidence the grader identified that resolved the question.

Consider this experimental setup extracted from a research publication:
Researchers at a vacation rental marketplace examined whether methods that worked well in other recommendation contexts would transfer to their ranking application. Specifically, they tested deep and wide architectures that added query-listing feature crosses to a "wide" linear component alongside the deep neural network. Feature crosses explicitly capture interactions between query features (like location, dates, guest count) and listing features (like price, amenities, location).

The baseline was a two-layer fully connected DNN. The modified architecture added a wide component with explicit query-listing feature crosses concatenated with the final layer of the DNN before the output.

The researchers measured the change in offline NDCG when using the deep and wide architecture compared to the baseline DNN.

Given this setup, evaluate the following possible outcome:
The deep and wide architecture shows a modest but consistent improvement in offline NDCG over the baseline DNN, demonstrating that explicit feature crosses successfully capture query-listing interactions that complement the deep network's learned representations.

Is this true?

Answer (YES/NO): NO